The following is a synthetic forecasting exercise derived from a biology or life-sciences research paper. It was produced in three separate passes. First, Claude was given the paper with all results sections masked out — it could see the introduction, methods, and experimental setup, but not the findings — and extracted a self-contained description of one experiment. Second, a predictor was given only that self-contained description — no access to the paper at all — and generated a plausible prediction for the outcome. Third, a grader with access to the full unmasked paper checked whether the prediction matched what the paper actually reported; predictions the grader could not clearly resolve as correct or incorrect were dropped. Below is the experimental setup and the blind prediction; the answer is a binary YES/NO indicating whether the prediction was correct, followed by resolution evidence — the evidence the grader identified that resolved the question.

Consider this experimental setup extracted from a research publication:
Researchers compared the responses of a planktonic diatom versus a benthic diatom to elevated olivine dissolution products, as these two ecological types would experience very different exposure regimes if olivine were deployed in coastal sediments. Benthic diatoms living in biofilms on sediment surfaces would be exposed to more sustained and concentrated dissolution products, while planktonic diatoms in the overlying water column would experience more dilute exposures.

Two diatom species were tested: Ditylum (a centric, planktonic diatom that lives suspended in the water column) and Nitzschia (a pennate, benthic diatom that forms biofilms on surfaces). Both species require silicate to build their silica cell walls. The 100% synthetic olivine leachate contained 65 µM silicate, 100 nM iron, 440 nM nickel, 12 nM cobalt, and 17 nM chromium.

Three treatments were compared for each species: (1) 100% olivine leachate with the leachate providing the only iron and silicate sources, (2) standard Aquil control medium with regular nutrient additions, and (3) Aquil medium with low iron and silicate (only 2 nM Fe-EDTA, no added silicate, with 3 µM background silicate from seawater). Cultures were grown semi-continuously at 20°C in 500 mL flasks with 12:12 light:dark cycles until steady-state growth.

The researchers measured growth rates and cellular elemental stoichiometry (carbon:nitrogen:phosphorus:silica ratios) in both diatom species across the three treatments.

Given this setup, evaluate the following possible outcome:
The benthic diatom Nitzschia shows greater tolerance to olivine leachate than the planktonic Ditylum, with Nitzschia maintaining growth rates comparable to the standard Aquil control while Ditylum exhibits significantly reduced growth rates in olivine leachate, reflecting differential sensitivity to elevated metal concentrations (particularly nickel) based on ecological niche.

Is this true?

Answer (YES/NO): NO